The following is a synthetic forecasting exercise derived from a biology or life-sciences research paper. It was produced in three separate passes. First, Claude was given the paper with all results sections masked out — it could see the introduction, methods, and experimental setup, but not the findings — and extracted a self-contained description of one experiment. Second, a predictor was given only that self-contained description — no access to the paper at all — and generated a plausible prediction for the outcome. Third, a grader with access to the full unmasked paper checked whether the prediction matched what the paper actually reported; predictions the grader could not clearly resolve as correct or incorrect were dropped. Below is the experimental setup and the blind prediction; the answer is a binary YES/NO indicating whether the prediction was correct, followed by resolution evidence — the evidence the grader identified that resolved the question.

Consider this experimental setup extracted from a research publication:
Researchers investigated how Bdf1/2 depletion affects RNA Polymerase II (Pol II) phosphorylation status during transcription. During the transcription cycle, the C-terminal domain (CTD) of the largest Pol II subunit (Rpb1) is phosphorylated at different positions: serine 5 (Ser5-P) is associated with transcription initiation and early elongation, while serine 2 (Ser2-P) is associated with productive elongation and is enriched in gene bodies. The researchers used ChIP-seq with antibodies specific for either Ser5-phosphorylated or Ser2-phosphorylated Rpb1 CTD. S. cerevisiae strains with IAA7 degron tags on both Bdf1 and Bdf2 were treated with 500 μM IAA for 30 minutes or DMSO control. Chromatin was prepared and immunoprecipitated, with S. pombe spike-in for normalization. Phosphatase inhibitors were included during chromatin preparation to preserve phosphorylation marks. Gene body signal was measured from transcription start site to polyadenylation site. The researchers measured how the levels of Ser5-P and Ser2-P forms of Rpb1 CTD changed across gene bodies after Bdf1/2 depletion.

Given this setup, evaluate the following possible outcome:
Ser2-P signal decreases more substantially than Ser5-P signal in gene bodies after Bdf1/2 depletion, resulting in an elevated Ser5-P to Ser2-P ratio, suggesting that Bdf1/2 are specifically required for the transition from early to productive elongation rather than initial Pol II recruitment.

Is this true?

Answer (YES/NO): NO